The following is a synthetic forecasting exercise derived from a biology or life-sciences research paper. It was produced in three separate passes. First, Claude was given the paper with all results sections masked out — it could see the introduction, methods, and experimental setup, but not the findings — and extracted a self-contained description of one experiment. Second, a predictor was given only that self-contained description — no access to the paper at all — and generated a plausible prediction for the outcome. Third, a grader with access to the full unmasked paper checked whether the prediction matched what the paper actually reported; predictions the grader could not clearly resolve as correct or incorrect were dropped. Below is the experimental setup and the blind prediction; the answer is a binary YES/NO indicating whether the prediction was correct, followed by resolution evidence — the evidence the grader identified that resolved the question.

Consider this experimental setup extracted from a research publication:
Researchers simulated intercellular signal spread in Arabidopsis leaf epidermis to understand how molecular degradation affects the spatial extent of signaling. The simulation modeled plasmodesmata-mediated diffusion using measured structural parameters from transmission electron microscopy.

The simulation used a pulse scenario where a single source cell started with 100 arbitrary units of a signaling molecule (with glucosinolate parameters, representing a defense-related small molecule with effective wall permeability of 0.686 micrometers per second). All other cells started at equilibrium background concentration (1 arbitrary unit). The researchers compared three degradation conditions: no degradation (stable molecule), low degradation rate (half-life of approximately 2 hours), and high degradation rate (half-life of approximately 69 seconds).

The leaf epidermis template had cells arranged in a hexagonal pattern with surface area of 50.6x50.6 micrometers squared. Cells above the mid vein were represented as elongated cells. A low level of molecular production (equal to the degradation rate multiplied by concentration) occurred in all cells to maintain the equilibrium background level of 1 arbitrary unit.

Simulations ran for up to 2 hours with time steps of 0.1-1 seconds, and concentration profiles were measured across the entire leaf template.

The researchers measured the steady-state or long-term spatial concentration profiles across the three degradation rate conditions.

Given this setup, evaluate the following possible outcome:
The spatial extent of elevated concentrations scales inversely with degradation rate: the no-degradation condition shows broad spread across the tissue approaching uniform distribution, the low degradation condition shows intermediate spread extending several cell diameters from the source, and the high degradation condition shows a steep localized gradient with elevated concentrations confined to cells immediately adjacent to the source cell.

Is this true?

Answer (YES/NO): NO